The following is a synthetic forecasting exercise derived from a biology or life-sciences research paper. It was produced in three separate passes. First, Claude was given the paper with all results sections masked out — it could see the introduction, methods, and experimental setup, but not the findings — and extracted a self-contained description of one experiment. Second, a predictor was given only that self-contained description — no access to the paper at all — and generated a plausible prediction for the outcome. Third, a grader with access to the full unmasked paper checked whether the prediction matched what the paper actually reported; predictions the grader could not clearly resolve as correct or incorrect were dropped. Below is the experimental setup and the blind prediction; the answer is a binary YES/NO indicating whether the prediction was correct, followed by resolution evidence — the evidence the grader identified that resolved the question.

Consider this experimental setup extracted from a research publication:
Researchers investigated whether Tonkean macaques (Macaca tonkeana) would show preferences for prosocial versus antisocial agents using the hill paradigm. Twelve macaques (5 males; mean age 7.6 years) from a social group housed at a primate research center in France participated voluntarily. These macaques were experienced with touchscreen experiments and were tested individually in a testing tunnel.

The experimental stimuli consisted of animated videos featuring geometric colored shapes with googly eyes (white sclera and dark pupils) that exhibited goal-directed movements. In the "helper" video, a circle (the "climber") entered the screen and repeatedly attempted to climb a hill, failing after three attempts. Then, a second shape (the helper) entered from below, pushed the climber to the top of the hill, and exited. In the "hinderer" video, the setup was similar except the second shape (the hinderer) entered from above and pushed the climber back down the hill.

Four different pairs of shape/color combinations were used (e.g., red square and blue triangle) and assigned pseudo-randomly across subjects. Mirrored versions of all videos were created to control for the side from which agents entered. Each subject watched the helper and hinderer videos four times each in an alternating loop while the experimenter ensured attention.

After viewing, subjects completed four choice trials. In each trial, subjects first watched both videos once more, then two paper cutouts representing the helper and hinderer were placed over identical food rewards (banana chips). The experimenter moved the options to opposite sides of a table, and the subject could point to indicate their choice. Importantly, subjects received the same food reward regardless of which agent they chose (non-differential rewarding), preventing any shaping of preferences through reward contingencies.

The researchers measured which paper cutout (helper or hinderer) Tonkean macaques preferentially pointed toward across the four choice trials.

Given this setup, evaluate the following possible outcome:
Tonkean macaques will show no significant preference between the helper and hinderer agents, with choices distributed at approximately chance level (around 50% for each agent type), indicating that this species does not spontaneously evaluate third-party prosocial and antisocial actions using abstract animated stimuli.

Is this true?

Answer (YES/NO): YES